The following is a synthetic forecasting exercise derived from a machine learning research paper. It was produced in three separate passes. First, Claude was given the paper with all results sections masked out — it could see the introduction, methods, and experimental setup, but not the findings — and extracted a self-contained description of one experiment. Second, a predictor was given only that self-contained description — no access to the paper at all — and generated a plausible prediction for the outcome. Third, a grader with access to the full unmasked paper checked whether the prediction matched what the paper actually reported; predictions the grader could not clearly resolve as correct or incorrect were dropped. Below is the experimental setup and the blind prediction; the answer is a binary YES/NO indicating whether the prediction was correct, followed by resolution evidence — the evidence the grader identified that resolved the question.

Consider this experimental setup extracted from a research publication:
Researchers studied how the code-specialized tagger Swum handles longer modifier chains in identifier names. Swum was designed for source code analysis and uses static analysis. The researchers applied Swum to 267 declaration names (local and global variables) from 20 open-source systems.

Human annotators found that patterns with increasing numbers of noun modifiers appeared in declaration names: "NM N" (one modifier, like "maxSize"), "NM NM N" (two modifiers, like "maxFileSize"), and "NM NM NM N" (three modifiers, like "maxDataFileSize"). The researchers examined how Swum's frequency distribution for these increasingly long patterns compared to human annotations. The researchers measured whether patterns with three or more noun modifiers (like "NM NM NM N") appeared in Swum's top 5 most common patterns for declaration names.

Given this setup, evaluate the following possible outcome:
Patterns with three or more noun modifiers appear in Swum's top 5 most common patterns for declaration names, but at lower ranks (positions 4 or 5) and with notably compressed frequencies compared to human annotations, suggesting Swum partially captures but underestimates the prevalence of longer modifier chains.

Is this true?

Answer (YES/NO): NO